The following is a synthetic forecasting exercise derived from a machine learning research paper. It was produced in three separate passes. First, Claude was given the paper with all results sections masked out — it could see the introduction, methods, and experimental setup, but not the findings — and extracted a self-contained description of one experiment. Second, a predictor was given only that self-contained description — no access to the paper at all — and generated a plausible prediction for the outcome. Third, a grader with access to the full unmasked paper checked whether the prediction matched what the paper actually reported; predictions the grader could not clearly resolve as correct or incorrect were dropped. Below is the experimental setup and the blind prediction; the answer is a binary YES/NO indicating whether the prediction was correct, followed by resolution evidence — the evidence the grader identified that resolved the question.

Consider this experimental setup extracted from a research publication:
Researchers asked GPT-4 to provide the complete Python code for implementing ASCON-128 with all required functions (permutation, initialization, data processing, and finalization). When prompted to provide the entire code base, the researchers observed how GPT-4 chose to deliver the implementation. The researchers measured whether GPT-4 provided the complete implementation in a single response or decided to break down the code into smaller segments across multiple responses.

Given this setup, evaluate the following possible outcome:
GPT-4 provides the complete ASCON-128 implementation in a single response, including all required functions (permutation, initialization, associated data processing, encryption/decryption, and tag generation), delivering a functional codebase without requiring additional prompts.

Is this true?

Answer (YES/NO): NO